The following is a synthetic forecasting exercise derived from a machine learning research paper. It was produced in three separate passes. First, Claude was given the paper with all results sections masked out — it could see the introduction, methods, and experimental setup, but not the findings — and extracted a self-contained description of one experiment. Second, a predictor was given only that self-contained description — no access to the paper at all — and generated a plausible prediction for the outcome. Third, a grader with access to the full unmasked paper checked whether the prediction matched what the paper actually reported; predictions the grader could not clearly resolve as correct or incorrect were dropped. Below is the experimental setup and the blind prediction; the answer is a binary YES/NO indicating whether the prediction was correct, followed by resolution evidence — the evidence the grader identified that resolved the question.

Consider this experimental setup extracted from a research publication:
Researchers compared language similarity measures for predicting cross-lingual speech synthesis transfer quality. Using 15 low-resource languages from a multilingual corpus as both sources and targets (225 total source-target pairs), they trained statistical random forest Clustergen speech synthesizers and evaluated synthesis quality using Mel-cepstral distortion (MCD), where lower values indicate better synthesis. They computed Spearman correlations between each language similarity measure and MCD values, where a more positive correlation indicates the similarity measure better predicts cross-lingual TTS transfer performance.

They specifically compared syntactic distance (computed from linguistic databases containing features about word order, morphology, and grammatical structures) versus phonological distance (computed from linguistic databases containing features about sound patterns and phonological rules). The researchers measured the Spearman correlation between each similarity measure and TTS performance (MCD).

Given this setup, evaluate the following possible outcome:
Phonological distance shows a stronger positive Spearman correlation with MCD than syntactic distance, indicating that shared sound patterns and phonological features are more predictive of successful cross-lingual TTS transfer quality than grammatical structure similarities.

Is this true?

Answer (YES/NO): NO